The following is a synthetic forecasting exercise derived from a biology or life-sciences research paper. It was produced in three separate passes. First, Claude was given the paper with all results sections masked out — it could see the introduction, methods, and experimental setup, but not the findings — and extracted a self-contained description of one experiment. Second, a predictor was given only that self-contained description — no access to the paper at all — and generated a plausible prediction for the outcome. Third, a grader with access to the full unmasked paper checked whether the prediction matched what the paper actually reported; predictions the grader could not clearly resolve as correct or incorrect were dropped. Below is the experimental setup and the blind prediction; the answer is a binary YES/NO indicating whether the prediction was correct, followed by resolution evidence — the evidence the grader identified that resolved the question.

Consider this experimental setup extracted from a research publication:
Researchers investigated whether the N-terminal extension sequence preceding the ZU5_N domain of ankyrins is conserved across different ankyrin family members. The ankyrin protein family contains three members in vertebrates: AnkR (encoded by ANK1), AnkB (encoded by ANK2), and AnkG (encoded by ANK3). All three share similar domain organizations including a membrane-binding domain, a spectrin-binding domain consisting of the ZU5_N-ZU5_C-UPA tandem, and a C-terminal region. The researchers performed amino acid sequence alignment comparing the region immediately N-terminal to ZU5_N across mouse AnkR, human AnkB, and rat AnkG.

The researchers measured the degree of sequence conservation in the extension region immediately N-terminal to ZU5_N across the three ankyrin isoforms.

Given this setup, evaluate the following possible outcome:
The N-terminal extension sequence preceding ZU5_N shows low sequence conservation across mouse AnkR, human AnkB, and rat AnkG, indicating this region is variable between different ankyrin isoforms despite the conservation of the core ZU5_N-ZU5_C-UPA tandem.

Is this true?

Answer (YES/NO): NO